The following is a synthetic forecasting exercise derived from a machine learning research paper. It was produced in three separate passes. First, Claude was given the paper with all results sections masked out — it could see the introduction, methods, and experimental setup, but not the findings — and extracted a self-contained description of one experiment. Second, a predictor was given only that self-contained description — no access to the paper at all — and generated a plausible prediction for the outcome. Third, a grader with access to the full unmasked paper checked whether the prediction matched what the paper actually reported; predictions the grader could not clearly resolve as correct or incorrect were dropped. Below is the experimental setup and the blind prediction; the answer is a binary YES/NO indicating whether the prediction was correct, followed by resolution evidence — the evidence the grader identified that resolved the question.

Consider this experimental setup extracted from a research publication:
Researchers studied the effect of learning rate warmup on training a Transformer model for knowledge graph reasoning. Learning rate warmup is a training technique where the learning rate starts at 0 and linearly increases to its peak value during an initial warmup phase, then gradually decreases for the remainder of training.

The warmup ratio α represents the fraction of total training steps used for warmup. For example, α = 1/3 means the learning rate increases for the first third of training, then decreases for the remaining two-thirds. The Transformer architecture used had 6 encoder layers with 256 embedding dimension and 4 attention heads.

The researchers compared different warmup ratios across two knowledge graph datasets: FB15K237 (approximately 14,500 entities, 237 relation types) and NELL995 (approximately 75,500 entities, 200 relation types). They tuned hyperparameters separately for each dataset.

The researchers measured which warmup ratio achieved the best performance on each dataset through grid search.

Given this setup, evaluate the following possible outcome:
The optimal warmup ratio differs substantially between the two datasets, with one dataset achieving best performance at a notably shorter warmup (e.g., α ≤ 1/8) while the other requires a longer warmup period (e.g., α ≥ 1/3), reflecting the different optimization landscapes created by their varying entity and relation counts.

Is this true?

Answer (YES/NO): YES